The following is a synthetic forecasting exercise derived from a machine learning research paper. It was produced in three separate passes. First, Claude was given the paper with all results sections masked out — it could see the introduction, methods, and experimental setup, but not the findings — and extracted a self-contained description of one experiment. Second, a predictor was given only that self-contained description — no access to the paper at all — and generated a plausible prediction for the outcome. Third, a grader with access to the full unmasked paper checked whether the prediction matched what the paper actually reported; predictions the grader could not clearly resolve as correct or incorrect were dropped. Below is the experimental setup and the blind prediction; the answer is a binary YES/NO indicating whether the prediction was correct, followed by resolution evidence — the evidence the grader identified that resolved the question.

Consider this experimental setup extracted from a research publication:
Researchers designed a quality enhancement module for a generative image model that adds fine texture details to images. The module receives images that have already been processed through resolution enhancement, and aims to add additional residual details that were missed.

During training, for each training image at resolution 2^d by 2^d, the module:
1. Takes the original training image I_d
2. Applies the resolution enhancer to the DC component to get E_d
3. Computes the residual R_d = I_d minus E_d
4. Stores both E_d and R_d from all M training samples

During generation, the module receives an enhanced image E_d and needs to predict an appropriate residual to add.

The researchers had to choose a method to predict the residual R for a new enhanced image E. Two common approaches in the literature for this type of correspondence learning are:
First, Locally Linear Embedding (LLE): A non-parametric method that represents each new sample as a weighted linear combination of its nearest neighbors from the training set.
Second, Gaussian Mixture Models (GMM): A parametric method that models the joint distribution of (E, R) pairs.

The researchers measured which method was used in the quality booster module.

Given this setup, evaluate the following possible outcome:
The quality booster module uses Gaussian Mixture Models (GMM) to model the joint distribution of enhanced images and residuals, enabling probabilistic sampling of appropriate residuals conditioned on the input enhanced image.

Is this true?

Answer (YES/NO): NO